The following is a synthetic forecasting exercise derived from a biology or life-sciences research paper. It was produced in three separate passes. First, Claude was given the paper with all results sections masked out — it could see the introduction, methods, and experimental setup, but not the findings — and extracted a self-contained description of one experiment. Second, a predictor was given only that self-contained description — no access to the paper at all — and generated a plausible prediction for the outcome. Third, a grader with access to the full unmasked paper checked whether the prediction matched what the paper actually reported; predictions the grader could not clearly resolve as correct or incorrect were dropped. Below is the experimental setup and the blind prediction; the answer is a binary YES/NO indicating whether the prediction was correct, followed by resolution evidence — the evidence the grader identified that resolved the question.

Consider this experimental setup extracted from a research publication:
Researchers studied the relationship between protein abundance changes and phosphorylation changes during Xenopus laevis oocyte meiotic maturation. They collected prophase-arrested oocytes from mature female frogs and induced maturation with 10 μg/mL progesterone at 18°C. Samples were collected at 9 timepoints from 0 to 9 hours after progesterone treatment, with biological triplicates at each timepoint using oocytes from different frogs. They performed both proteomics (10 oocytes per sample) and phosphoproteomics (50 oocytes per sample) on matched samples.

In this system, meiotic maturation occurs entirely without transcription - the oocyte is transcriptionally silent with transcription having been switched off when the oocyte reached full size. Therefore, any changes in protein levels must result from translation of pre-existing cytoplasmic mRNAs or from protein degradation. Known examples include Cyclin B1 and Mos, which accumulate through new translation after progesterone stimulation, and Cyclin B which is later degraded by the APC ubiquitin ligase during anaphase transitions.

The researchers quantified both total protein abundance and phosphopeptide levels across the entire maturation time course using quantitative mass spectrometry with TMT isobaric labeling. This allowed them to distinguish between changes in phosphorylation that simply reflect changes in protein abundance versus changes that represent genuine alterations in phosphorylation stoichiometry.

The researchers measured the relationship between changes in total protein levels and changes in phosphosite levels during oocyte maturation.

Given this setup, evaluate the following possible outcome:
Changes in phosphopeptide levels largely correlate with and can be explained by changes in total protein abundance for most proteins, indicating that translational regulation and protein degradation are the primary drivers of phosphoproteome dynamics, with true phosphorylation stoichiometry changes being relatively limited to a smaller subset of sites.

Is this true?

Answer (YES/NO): NO